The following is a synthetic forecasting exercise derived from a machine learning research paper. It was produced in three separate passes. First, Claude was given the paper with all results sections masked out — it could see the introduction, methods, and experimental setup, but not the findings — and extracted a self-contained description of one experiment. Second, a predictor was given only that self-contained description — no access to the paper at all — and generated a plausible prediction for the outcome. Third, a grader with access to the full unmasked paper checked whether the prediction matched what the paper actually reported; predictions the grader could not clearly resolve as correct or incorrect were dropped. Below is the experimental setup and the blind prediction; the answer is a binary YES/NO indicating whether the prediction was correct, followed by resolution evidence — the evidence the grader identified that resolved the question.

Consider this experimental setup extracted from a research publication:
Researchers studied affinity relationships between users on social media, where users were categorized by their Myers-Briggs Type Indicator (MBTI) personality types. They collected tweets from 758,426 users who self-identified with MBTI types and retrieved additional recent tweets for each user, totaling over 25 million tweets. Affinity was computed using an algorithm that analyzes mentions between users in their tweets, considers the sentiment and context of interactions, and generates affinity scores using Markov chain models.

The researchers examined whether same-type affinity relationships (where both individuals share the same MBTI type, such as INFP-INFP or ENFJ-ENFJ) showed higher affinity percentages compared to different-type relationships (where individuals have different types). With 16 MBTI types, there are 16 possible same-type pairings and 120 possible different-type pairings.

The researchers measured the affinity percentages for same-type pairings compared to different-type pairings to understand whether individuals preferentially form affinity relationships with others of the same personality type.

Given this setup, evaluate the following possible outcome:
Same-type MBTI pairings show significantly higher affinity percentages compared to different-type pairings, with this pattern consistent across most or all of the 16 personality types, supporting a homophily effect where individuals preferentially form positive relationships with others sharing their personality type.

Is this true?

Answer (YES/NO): NO